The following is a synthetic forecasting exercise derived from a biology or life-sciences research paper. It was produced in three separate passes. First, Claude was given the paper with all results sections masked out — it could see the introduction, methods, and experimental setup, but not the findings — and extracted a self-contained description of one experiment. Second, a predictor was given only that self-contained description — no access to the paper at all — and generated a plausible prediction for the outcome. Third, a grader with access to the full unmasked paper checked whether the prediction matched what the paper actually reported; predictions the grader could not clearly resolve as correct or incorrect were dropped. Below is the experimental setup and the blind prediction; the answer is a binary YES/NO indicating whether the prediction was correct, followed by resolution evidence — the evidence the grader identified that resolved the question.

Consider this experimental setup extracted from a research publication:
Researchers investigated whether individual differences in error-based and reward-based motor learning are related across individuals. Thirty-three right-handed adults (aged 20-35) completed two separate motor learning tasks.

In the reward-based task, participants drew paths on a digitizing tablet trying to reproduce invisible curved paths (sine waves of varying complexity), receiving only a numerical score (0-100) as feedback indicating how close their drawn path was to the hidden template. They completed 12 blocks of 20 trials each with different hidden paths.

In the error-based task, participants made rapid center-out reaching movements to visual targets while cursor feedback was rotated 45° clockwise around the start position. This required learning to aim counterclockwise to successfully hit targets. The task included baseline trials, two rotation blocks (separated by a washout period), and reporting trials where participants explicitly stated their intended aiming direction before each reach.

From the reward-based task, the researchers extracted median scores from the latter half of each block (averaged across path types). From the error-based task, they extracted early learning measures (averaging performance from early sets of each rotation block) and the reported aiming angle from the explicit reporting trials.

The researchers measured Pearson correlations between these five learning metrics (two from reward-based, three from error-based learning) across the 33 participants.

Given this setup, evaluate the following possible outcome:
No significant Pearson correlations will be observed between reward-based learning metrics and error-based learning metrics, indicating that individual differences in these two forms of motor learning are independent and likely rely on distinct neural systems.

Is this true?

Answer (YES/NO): NO